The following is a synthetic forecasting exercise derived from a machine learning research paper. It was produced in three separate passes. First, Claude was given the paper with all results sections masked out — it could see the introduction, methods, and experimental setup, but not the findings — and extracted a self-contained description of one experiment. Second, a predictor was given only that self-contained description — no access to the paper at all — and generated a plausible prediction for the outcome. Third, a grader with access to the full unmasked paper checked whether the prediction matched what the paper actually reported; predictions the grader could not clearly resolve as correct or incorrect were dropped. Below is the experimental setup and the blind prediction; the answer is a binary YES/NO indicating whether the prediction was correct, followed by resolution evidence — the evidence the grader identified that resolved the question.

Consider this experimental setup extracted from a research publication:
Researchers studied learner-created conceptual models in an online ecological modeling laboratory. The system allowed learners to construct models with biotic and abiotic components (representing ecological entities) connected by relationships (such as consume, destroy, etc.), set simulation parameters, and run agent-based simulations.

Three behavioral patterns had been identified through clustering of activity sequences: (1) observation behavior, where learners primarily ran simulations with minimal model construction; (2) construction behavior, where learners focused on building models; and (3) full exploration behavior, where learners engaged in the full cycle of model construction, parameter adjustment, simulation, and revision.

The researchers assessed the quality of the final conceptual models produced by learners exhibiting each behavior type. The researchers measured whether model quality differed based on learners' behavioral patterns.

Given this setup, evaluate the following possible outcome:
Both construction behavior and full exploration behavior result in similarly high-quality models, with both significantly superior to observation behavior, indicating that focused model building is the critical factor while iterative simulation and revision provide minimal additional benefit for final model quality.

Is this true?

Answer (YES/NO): NO